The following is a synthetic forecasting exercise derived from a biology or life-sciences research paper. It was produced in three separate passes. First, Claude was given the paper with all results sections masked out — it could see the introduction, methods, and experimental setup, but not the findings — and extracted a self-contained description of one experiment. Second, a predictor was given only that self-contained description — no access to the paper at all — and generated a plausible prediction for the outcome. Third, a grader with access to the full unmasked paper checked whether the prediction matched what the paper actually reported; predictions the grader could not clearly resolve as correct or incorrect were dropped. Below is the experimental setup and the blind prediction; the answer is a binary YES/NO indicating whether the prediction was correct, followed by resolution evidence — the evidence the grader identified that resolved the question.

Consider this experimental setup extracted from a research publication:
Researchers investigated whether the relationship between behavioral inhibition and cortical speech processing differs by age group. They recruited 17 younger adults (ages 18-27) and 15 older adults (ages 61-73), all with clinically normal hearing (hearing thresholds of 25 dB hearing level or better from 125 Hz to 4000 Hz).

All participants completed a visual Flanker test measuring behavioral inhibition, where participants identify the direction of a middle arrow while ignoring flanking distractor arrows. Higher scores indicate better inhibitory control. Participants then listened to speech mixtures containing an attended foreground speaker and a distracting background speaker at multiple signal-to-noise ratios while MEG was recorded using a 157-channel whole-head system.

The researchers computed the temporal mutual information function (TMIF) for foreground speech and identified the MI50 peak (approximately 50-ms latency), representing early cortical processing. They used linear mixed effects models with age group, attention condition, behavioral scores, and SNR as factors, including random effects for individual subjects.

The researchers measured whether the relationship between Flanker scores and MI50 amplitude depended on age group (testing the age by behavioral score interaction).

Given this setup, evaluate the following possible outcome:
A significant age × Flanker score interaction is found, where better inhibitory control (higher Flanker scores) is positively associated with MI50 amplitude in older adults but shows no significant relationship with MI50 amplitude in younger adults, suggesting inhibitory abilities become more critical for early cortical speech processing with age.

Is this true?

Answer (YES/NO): NO